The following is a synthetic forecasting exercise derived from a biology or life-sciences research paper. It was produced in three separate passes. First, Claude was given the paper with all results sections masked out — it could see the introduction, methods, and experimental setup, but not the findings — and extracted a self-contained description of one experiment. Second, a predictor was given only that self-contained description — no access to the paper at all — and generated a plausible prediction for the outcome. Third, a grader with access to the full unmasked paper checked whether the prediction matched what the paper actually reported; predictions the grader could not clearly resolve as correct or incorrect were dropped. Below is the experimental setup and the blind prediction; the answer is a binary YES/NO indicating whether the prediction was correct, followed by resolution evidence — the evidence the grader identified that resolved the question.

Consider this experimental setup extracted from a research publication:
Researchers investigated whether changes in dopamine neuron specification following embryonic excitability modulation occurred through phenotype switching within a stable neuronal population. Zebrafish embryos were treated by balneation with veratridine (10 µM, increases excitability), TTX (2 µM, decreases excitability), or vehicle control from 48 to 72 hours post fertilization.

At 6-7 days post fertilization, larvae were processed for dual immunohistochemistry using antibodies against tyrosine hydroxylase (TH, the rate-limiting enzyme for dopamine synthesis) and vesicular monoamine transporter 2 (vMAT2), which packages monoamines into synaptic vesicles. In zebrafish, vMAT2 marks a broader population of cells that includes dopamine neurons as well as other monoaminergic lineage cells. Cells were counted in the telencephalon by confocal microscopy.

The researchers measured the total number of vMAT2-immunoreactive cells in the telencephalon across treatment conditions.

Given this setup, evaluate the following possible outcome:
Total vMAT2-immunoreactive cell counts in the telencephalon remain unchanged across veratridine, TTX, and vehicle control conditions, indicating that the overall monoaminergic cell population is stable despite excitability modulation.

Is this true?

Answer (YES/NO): YES